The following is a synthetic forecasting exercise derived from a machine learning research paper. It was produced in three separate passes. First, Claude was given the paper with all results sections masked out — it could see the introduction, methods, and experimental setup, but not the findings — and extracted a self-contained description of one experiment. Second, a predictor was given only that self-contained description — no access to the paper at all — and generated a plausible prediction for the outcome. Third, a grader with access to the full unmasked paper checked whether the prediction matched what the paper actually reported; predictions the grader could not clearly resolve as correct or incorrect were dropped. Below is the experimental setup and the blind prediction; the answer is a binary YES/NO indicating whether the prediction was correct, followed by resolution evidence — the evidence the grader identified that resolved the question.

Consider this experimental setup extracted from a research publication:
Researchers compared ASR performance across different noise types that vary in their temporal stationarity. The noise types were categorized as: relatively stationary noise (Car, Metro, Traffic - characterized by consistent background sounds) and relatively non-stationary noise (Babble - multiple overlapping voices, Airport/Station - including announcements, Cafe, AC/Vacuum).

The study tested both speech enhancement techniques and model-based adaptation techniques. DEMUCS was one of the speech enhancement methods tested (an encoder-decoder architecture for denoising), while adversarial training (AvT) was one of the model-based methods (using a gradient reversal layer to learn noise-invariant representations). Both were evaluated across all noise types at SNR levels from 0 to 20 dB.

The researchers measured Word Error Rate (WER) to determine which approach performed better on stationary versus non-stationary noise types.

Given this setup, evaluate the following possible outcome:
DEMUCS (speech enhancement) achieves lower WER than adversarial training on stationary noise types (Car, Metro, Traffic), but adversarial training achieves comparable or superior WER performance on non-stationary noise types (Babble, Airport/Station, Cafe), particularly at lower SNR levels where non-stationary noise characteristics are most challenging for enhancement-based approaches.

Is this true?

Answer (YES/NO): YES